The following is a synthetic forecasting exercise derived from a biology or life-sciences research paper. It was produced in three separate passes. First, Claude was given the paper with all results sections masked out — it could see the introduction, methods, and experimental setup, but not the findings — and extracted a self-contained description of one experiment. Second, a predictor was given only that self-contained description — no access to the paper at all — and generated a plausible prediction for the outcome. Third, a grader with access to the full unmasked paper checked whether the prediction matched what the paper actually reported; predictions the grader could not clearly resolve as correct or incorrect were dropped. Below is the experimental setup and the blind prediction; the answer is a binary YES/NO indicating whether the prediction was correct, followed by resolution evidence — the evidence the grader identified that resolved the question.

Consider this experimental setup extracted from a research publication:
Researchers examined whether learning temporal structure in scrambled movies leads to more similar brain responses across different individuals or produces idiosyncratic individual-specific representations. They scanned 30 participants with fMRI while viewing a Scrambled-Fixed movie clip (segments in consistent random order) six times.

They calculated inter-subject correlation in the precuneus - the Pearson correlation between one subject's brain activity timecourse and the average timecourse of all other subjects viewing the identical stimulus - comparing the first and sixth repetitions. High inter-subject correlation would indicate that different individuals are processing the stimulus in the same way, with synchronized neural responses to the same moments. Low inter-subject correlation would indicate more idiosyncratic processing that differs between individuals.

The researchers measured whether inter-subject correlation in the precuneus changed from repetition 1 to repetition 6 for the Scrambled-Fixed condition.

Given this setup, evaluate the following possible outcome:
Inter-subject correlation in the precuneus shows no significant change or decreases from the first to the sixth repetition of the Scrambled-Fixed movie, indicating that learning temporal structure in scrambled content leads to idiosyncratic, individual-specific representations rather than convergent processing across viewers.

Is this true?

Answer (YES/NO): YES